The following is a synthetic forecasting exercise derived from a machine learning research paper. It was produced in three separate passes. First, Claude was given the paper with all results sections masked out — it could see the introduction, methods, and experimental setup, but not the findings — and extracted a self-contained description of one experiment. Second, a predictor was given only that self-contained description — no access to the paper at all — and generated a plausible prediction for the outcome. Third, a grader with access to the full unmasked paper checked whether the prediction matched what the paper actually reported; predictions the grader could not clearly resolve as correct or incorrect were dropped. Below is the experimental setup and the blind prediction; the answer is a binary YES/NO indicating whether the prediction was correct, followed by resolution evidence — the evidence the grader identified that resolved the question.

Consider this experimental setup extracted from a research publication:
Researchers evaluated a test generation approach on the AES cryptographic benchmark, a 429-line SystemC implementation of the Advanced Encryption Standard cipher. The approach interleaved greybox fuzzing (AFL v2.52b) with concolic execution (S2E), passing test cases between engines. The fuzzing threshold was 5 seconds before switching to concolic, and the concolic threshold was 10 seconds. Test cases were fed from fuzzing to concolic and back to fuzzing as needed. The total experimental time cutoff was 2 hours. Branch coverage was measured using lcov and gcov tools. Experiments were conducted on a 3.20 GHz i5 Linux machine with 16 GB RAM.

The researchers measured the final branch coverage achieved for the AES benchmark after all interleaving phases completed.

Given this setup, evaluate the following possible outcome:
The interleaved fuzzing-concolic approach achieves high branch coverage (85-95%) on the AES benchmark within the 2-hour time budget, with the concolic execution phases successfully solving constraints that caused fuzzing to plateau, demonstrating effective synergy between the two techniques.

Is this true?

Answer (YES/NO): YES